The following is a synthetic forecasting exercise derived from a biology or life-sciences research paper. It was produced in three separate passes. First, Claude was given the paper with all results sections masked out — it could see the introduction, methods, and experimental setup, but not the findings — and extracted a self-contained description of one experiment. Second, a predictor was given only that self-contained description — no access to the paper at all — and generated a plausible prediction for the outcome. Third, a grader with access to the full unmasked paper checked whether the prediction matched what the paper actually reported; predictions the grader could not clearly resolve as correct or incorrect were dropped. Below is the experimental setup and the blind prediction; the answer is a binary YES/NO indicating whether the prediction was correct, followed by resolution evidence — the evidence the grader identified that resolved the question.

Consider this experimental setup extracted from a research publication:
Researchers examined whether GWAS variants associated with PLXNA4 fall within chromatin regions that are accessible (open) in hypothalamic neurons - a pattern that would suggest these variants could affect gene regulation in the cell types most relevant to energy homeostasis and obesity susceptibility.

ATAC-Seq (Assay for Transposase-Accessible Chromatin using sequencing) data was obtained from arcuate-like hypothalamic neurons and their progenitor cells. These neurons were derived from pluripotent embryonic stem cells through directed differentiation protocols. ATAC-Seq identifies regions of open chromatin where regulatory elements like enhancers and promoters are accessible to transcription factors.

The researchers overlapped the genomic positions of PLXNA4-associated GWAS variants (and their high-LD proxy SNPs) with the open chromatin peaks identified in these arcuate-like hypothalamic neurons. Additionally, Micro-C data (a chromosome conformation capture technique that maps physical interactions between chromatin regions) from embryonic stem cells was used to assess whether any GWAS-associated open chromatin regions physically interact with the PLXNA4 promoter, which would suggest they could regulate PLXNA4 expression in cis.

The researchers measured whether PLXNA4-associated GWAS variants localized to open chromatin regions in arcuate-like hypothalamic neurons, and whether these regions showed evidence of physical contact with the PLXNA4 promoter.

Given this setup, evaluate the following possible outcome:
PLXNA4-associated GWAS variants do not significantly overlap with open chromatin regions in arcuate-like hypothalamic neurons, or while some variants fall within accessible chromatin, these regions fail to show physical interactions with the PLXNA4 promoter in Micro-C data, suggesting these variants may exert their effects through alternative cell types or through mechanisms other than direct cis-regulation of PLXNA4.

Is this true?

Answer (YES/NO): NO